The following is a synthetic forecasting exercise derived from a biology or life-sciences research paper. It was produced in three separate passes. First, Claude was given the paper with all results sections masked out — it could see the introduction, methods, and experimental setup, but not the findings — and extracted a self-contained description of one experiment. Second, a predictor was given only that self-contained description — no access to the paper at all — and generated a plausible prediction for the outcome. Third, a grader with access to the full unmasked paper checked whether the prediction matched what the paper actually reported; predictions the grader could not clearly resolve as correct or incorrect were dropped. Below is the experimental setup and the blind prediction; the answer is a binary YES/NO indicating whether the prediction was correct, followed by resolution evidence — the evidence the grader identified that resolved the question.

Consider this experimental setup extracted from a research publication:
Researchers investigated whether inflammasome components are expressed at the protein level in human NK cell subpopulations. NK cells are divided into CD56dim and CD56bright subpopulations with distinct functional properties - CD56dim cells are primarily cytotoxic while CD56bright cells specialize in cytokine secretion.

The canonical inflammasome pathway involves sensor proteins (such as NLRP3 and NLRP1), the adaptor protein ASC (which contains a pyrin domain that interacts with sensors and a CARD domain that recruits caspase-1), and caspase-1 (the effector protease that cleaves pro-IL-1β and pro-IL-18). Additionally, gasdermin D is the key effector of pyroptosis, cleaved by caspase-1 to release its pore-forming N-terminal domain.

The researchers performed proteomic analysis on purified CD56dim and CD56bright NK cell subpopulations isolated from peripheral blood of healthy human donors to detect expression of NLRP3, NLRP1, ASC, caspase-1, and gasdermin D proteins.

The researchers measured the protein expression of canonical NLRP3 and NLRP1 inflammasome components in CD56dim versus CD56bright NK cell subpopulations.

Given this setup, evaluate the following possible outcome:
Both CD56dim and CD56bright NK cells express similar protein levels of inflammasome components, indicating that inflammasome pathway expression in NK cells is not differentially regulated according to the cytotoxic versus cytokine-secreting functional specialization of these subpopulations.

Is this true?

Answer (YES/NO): NO